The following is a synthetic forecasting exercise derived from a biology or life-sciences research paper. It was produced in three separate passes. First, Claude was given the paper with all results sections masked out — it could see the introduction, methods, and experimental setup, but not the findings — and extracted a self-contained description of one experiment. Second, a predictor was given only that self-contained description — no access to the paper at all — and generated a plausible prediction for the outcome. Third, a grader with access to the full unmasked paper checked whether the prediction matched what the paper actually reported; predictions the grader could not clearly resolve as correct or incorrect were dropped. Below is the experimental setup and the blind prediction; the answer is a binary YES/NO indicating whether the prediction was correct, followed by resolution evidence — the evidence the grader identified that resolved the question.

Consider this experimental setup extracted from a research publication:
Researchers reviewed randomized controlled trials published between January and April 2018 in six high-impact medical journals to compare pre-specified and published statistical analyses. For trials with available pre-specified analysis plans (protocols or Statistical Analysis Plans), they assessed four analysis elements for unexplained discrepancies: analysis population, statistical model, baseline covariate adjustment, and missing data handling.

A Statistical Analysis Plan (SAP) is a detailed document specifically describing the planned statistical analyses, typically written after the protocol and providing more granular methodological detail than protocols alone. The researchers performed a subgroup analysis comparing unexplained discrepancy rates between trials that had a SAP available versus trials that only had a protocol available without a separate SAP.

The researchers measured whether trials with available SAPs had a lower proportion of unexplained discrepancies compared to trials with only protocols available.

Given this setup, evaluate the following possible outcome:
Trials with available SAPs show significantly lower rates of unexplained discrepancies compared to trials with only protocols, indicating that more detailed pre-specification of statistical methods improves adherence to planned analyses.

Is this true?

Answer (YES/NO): NO